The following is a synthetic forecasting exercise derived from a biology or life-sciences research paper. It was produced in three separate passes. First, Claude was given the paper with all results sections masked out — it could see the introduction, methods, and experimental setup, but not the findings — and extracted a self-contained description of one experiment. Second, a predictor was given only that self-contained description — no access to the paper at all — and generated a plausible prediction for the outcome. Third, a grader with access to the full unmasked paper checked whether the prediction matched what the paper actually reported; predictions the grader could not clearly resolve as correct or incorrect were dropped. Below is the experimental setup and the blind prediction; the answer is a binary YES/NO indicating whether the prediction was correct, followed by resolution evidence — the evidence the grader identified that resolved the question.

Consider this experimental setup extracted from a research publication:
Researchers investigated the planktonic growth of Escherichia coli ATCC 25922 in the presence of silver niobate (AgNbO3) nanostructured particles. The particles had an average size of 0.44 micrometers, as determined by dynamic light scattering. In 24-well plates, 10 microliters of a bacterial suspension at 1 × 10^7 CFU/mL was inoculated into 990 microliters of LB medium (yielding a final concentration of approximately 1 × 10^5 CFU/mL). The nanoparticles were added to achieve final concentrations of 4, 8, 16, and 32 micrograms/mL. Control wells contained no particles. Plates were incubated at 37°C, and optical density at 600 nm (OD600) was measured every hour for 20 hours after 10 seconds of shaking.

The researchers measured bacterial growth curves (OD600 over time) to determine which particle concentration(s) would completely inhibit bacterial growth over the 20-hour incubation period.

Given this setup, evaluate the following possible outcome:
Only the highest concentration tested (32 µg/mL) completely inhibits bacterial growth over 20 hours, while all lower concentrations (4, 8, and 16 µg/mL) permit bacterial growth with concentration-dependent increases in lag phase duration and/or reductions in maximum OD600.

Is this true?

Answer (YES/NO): NO